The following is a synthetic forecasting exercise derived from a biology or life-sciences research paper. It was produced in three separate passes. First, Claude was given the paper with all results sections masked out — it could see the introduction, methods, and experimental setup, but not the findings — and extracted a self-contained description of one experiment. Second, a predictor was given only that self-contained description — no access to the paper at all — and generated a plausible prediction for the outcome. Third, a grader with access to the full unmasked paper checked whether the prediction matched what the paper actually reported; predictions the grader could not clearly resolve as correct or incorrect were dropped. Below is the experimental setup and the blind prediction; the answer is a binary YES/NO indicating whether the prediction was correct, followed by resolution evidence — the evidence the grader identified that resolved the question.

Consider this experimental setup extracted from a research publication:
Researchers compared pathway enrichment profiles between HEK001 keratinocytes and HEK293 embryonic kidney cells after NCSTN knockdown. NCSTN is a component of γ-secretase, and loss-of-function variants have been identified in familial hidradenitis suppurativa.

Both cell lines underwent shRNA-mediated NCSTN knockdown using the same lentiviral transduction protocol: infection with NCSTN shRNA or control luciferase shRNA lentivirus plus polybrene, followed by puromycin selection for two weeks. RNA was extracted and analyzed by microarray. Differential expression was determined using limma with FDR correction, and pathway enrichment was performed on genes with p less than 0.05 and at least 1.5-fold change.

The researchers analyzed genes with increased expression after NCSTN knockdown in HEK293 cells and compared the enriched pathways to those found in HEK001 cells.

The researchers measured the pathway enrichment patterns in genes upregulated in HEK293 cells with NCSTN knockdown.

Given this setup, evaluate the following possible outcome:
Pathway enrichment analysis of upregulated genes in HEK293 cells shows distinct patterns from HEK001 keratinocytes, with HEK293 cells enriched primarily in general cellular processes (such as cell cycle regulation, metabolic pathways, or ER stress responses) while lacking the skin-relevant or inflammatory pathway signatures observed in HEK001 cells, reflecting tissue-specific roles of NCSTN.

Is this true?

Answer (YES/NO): NO